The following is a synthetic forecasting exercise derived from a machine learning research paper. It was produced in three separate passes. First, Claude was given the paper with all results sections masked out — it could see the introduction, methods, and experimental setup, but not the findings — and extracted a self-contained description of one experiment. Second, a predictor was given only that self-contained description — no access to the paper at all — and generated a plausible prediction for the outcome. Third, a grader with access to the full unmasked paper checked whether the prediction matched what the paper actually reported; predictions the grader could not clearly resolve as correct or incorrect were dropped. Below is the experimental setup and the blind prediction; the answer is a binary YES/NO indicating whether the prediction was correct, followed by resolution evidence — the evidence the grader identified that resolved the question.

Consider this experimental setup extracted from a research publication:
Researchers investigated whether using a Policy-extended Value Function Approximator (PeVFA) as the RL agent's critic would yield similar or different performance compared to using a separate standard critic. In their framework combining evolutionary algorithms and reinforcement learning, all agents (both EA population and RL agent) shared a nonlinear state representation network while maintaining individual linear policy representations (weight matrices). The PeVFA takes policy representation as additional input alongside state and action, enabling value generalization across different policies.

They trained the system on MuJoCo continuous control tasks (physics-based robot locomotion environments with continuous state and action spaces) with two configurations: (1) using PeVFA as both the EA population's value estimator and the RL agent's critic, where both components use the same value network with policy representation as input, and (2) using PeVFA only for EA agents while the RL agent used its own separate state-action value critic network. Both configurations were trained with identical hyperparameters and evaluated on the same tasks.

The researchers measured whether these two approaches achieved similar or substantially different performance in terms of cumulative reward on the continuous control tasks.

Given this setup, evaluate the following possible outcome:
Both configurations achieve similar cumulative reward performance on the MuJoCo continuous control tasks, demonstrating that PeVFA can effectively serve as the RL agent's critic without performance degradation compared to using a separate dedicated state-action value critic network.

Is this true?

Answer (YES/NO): YES